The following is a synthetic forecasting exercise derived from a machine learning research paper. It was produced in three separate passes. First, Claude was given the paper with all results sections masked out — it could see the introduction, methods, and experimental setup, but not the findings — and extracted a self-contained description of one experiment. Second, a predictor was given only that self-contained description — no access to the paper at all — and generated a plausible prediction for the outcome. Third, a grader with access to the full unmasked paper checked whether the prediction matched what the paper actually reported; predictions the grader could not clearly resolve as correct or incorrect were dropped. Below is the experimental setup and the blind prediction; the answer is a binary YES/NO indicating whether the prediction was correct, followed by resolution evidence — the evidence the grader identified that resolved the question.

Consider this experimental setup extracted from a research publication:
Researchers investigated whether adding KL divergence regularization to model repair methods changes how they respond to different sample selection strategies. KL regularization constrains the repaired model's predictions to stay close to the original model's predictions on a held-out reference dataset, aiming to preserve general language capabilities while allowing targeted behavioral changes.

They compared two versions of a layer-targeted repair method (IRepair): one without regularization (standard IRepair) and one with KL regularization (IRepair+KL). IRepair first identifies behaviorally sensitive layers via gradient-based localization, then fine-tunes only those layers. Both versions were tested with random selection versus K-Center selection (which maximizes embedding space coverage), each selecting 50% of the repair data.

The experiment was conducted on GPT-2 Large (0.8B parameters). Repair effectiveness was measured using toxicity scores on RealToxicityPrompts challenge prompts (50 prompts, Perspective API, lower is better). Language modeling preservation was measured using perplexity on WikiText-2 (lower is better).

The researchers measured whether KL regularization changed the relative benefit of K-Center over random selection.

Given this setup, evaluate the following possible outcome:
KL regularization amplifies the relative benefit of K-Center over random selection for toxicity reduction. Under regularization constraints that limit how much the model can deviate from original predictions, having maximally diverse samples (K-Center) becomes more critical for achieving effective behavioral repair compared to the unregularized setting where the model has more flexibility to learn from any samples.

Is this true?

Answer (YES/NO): NO